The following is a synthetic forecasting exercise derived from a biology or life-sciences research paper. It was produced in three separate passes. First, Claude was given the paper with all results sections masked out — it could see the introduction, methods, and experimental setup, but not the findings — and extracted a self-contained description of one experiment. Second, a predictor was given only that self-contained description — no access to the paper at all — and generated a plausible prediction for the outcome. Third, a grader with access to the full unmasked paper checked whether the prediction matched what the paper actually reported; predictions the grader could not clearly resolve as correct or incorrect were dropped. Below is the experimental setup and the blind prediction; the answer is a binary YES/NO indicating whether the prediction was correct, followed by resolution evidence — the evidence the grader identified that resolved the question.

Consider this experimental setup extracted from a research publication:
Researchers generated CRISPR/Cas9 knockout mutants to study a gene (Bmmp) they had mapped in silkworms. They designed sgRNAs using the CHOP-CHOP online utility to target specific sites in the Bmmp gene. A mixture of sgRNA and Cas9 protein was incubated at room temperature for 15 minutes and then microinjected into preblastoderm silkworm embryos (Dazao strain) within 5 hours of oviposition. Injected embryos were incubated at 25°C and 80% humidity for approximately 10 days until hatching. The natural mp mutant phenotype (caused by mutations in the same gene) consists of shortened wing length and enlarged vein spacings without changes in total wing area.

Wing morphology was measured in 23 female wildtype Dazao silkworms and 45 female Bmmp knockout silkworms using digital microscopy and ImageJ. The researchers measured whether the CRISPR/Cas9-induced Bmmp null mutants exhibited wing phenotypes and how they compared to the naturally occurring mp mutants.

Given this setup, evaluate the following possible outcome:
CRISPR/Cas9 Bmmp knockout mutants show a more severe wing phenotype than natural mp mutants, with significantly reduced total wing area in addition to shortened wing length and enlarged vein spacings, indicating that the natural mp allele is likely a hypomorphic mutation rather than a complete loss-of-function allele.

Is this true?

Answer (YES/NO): YES